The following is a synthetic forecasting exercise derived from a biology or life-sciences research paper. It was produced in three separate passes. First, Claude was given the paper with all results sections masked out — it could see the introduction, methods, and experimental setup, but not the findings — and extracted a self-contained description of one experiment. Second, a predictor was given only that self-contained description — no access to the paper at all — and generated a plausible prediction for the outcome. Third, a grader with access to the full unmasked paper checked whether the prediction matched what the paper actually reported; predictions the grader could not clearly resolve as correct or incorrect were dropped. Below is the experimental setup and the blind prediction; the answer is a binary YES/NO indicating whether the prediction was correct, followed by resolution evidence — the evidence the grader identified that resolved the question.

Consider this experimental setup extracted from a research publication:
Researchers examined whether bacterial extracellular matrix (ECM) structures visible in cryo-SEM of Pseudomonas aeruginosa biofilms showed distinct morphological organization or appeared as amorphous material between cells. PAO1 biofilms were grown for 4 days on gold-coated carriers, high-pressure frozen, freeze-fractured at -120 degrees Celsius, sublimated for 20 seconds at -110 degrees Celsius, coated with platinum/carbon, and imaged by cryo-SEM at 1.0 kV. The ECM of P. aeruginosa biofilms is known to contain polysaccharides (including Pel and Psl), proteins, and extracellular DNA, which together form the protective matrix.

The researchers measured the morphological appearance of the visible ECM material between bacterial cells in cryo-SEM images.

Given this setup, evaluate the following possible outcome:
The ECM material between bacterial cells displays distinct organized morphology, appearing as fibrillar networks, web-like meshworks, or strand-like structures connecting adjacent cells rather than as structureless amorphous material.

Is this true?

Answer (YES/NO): YES